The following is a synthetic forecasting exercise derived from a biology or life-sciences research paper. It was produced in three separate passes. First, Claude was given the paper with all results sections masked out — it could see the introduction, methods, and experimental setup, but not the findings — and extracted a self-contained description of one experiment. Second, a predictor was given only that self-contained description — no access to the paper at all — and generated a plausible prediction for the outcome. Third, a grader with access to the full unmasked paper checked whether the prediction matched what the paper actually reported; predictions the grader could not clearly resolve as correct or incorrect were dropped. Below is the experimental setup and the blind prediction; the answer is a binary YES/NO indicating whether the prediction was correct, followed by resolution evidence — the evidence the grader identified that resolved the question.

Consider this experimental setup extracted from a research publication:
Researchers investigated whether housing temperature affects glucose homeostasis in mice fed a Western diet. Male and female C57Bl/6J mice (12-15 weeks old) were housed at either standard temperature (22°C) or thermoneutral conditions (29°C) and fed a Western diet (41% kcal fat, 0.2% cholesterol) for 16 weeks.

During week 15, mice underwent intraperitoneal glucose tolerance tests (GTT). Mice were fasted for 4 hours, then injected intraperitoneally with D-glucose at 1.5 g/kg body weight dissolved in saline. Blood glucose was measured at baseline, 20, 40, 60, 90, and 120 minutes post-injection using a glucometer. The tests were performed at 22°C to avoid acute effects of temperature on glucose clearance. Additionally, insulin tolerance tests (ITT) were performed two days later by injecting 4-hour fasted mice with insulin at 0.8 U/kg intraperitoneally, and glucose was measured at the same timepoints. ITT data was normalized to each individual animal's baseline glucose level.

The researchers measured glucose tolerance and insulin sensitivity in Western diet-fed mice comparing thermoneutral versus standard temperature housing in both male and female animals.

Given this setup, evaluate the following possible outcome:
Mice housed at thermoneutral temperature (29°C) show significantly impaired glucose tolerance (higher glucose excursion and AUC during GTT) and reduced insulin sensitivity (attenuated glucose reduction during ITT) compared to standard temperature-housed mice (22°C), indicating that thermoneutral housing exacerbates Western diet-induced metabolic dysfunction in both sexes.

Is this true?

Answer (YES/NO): NO